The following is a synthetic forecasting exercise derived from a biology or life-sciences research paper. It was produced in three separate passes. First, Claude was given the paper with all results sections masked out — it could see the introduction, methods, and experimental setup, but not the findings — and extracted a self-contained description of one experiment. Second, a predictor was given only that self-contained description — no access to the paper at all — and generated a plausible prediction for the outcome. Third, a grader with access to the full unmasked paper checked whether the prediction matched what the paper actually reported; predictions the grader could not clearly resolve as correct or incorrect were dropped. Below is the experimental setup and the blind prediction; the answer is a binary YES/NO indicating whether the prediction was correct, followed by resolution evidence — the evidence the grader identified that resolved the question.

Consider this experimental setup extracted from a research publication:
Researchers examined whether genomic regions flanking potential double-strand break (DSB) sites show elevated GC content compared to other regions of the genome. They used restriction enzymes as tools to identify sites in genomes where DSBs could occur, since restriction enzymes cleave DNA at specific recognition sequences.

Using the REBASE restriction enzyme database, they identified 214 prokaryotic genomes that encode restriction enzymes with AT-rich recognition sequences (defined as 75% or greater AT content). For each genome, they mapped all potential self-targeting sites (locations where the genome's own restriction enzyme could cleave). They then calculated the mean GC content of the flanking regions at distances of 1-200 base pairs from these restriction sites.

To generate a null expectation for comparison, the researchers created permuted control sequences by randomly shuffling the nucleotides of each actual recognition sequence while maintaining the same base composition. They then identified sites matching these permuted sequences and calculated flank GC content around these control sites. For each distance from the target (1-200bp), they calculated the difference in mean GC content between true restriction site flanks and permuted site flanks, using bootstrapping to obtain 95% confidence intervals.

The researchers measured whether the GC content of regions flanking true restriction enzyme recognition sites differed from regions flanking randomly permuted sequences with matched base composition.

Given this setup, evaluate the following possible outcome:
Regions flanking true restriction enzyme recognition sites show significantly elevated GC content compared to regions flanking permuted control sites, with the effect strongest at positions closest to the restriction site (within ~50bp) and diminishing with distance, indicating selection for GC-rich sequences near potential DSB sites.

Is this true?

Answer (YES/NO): YES